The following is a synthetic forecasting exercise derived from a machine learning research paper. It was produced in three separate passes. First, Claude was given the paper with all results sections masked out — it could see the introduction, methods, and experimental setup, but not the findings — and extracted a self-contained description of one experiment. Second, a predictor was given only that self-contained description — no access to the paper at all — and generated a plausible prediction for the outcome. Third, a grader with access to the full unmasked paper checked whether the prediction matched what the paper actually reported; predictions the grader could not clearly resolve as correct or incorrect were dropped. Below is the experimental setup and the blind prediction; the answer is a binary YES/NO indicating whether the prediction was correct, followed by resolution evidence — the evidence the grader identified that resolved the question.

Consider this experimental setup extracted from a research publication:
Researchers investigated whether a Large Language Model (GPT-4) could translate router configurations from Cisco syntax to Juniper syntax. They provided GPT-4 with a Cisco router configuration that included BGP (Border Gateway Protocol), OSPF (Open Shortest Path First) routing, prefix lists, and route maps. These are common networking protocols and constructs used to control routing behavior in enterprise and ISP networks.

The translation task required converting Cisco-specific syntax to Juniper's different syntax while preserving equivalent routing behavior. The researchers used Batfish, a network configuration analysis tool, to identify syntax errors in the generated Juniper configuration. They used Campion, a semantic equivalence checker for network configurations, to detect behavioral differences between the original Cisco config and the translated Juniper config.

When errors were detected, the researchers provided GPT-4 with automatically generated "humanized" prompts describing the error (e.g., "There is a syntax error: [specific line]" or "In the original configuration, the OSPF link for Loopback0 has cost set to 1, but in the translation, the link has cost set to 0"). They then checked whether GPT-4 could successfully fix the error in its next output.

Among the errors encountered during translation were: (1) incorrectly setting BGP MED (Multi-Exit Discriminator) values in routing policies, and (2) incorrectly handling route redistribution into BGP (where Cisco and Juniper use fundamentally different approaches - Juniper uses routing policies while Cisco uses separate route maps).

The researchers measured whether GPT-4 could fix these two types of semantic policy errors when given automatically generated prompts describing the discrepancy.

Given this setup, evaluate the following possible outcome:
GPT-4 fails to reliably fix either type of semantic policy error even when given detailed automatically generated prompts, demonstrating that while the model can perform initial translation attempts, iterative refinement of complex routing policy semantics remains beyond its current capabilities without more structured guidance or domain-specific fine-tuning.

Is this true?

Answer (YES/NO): NO